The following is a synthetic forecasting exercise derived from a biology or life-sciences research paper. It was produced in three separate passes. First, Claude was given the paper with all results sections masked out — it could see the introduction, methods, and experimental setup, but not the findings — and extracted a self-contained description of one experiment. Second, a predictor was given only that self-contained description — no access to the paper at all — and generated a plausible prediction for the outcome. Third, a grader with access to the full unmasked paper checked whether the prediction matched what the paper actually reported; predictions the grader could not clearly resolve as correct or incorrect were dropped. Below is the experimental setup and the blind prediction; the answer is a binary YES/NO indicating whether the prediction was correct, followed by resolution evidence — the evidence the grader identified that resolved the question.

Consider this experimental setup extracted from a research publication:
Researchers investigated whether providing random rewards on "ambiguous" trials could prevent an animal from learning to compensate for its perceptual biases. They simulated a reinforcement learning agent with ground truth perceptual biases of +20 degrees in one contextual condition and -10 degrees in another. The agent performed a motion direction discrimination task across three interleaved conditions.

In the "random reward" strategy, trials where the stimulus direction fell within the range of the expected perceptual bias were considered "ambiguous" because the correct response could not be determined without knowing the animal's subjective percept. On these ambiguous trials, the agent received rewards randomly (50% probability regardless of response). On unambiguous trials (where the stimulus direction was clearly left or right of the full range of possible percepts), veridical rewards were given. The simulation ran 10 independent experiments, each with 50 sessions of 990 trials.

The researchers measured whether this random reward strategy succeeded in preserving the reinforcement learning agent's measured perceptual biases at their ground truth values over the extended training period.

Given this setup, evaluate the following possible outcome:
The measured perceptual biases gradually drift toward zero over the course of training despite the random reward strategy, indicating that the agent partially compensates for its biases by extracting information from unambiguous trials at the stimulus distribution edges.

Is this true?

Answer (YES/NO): YES